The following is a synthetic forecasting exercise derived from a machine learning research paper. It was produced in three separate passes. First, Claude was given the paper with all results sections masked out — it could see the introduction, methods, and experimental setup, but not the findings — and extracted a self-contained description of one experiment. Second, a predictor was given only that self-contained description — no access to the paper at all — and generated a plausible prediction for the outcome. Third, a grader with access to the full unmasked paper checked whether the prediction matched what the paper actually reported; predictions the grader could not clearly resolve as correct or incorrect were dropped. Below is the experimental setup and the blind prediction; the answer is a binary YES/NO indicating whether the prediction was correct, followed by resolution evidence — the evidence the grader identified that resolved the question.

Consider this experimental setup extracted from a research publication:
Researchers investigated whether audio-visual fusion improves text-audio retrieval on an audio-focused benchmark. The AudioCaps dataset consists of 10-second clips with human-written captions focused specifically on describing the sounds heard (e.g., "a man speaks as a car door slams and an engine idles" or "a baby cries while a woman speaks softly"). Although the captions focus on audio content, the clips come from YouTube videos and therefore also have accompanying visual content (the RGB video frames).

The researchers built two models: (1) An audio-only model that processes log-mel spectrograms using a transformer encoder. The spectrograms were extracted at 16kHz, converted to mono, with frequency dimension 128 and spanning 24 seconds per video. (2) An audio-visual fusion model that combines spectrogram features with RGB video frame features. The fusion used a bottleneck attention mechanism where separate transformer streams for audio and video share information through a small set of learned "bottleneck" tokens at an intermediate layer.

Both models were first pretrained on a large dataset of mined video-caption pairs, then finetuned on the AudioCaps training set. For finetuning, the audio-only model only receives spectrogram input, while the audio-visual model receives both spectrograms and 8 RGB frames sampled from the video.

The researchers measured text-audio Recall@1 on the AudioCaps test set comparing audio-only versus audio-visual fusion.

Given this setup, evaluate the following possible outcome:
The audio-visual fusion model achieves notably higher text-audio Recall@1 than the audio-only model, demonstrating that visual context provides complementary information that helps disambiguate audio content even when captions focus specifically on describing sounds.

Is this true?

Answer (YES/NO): YES